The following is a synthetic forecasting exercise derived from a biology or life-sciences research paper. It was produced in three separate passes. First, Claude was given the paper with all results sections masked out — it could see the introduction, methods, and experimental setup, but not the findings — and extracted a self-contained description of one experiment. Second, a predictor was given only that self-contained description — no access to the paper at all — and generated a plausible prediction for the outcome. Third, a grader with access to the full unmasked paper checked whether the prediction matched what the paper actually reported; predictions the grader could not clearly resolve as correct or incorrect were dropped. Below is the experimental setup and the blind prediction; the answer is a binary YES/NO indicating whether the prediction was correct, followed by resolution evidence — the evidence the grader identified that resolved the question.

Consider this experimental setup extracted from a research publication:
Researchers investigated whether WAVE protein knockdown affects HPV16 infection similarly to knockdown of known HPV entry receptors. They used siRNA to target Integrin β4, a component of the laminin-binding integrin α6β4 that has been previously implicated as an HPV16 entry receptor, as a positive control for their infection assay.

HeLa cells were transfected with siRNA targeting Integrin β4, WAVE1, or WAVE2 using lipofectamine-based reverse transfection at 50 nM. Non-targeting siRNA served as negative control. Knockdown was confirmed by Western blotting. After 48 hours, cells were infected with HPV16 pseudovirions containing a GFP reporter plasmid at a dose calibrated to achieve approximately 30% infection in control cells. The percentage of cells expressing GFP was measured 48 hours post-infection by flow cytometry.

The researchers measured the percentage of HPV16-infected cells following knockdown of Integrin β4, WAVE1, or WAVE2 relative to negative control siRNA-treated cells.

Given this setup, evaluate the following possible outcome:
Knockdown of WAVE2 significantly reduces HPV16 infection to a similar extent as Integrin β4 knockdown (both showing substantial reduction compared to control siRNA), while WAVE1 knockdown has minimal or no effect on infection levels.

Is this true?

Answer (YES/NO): NO